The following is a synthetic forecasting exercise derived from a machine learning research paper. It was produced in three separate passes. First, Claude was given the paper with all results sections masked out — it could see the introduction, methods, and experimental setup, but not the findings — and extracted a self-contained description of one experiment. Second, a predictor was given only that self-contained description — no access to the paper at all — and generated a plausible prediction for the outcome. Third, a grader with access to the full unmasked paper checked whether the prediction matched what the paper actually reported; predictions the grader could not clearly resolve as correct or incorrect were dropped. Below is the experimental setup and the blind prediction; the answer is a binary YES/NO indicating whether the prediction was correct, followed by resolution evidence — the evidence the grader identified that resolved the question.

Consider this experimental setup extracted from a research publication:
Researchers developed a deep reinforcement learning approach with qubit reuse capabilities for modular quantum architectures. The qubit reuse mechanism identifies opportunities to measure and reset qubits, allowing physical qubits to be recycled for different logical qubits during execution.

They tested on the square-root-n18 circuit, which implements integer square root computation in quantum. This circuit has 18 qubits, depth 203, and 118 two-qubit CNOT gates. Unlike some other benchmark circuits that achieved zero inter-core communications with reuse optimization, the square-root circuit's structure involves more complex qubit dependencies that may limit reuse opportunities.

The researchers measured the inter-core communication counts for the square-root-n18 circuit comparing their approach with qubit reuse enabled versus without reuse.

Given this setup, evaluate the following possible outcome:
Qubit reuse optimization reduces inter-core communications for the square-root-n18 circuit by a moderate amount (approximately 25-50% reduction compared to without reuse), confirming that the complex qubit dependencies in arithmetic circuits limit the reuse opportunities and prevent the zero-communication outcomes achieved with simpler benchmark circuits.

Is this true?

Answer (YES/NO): NO